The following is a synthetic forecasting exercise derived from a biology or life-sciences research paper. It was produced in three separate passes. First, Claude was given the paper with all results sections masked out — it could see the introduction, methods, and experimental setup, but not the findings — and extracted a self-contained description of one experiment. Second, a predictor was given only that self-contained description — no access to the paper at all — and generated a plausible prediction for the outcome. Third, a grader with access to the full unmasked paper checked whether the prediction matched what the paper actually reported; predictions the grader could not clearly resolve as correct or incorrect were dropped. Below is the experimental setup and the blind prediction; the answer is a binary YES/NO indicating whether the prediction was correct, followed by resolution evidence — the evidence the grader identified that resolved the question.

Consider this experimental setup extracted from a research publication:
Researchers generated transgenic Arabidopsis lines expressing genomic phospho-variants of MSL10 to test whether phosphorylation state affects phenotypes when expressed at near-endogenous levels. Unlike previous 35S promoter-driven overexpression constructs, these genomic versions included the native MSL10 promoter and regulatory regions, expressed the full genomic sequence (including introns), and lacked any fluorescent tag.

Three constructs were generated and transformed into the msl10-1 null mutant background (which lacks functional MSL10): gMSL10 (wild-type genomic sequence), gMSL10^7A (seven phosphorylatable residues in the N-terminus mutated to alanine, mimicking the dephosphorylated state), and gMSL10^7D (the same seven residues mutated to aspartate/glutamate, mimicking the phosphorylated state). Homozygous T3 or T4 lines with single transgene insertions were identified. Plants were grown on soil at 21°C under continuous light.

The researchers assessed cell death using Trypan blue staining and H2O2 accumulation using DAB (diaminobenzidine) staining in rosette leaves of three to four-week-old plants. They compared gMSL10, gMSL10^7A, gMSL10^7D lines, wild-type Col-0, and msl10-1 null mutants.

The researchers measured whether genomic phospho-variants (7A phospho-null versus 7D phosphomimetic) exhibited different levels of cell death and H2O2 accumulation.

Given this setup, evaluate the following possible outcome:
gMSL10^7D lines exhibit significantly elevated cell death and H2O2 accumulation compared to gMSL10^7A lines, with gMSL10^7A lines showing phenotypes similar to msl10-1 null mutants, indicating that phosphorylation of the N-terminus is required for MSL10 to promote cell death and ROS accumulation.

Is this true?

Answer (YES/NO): NO